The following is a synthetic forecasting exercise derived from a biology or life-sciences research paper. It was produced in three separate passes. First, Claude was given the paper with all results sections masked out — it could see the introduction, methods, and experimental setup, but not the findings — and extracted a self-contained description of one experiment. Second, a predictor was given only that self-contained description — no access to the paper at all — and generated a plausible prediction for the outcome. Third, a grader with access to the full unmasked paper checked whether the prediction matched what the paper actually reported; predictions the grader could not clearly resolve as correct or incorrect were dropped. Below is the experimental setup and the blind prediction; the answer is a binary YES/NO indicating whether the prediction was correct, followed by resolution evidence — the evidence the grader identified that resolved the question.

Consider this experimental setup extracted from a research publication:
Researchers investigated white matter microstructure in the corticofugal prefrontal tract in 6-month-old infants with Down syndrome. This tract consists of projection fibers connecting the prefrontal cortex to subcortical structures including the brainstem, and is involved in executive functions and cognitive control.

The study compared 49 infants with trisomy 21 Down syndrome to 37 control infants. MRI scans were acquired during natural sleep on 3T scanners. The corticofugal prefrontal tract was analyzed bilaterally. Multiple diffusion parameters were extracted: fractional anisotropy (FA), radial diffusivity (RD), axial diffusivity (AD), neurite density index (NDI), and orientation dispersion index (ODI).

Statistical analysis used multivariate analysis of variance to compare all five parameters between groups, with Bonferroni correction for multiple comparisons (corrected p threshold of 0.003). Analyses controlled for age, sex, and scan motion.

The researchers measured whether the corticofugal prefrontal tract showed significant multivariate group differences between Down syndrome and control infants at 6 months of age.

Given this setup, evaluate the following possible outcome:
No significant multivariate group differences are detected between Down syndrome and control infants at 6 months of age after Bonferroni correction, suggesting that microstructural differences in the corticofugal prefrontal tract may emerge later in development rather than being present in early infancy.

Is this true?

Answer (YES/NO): YES